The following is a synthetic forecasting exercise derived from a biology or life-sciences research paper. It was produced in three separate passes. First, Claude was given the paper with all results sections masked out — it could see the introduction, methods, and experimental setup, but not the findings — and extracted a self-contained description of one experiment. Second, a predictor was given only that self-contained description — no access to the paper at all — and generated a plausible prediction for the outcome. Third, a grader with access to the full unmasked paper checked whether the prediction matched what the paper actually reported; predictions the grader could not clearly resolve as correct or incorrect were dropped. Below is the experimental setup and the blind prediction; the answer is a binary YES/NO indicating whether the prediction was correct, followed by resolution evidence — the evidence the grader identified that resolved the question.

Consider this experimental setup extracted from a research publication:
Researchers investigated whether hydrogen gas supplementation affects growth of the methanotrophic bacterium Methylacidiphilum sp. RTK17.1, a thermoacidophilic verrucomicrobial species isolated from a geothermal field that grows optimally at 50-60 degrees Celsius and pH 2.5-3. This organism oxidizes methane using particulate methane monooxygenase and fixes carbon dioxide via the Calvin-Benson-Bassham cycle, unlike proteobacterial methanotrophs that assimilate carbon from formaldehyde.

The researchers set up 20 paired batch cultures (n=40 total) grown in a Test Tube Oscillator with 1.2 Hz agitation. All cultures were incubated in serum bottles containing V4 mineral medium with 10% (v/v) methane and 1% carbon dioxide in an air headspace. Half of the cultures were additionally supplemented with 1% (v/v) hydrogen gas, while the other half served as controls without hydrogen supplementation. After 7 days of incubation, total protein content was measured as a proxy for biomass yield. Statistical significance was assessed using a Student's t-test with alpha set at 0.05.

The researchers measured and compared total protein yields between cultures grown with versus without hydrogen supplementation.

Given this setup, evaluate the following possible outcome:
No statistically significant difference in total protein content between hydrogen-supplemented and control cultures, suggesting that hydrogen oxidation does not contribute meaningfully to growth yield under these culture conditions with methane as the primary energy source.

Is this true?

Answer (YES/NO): NO